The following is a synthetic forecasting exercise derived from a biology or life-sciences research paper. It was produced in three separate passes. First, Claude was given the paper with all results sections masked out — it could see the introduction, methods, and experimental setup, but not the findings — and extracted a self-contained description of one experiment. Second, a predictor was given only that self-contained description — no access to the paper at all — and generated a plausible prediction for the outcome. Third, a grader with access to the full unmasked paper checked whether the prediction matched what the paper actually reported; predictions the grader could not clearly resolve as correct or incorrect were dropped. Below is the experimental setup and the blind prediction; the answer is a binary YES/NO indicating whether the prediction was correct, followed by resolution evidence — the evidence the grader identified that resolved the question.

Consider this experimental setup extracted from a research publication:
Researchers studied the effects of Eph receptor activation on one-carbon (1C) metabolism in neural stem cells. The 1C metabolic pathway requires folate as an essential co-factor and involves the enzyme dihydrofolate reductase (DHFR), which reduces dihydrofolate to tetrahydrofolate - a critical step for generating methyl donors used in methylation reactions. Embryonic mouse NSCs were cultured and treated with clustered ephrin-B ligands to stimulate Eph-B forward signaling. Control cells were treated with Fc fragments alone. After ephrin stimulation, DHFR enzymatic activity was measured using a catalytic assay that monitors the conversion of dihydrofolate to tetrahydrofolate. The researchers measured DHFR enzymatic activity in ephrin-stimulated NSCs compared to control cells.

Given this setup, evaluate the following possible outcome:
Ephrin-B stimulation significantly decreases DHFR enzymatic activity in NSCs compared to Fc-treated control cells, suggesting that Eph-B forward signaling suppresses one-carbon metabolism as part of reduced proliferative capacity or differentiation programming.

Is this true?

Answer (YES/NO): YES